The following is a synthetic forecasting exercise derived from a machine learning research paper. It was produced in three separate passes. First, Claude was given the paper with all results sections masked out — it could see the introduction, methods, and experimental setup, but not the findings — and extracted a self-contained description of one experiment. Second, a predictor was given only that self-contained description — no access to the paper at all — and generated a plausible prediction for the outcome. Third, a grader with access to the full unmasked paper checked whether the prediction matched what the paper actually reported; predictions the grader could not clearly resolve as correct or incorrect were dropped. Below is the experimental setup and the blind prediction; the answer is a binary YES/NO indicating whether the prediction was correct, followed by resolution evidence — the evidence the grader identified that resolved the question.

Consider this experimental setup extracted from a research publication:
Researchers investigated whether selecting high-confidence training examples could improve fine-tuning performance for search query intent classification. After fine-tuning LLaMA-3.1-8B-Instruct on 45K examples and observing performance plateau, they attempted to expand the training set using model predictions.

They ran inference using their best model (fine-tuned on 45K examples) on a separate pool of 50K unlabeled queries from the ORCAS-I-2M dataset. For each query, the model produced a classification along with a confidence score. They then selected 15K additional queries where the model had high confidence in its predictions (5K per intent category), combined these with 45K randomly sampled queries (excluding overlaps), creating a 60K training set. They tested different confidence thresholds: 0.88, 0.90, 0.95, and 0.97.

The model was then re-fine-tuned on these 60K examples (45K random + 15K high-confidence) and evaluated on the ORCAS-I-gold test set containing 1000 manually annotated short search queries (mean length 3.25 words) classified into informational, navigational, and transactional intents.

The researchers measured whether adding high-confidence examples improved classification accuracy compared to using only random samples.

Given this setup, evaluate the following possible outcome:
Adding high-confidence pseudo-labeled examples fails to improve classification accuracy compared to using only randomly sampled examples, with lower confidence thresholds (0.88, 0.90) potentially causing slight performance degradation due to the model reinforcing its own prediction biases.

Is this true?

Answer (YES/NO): NO